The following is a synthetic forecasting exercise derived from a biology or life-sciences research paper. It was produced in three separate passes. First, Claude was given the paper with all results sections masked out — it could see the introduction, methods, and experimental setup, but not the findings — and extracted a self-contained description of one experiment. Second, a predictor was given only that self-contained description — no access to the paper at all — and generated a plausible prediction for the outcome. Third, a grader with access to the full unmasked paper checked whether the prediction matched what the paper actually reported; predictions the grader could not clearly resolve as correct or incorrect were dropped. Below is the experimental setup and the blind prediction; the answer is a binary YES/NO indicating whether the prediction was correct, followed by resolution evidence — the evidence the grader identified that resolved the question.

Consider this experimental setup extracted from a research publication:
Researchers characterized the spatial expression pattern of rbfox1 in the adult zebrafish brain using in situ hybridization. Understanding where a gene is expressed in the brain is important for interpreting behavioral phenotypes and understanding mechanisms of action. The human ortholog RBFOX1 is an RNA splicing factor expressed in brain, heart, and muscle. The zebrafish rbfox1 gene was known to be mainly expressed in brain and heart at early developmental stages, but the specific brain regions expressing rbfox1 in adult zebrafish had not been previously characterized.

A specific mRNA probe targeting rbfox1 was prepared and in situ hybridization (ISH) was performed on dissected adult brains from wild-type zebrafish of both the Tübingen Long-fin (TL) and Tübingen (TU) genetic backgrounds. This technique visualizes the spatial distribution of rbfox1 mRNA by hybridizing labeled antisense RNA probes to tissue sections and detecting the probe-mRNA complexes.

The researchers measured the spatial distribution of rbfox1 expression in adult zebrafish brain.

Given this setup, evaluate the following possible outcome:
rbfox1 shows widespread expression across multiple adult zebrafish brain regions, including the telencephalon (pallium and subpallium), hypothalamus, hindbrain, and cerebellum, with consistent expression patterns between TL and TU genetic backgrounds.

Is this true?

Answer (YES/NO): NO